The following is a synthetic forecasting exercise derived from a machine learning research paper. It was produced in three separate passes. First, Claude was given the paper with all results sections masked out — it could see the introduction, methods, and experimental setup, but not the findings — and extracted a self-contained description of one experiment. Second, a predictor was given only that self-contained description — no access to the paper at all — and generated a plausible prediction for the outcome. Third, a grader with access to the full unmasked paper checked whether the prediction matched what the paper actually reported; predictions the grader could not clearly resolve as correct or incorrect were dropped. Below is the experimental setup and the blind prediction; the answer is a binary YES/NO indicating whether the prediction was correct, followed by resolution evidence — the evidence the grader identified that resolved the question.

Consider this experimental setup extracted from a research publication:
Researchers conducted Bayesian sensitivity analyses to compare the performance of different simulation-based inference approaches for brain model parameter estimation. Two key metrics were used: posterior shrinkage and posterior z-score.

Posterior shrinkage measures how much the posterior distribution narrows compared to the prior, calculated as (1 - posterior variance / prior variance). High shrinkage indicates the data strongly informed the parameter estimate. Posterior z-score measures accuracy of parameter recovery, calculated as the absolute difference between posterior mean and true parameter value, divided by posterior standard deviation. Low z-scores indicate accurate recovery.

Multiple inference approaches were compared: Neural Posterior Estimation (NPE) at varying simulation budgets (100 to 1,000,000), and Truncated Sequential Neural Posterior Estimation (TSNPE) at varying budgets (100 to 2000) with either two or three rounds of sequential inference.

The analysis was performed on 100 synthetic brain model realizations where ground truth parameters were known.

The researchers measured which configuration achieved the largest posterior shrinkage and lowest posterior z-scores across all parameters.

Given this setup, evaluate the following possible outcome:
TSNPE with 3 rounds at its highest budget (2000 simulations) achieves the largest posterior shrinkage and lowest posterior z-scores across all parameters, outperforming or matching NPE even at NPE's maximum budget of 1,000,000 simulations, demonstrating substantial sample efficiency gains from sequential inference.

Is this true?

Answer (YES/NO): YES